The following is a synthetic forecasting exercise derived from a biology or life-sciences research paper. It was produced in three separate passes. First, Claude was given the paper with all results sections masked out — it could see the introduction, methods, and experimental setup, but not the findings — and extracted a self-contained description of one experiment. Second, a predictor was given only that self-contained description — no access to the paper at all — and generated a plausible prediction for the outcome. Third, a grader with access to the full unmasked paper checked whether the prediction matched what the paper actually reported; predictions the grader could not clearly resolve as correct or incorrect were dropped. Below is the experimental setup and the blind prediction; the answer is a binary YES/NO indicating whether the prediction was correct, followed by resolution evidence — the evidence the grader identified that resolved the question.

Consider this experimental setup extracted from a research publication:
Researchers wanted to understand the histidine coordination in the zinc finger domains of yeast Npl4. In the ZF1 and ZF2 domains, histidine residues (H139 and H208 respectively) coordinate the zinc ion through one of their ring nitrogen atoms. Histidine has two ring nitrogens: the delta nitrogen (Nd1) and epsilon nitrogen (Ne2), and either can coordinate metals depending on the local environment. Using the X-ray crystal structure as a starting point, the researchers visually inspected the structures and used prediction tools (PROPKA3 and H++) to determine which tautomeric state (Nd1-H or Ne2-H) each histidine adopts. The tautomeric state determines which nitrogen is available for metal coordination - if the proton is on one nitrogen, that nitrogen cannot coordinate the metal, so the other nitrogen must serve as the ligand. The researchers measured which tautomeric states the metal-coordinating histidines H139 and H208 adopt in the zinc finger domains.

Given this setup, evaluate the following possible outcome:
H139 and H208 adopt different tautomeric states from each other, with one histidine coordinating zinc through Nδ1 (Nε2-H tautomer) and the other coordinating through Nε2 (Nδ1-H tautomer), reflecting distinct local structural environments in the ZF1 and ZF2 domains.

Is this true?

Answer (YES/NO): NO